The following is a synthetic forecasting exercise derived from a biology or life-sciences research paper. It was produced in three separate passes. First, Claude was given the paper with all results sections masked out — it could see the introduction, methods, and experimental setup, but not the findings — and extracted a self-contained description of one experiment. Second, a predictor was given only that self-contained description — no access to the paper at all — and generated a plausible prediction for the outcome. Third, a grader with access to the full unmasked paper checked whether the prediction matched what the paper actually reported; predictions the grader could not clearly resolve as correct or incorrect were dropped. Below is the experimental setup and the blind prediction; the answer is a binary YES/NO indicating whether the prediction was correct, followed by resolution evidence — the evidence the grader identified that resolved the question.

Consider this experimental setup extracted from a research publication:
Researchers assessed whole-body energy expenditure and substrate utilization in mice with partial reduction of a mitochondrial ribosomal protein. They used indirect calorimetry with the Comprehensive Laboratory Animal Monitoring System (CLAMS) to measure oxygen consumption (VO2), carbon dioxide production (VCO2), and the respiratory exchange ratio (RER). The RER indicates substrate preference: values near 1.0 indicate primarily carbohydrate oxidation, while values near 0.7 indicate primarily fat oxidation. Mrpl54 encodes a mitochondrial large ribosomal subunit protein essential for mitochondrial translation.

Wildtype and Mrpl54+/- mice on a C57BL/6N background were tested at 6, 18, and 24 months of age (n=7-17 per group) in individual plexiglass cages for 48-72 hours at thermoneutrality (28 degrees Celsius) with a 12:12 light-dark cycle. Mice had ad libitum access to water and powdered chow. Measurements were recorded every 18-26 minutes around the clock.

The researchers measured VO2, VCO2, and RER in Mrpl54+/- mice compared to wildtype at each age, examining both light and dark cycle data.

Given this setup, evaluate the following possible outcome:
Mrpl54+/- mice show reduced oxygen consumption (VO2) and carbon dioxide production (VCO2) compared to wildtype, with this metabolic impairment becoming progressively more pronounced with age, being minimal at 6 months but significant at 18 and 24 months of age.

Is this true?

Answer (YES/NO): NO